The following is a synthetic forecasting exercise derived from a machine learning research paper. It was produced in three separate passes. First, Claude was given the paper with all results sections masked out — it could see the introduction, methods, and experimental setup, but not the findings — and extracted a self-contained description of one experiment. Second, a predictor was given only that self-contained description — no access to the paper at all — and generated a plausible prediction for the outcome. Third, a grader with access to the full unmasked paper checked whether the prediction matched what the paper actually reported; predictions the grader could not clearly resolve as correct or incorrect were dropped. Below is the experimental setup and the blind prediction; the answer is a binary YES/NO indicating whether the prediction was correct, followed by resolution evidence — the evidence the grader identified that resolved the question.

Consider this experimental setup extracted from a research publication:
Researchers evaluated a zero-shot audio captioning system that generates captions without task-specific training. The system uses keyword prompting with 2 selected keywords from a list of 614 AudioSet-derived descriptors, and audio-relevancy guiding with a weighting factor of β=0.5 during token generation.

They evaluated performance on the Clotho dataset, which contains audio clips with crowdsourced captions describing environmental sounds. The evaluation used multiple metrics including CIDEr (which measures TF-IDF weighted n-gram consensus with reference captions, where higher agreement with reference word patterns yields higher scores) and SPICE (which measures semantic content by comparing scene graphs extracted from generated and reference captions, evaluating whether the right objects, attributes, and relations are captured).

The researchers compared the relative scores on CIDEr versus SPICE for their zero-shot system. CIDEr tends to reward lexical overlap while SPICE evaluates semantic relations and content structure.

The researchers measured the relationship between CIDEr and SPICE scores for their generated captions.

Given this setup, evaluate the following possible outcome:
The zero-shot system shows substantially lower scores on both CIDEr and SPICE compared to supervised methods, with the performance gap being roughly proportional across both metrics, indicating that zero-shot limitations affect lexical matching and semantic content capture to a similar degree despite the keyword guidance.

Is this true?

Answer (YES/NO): NO